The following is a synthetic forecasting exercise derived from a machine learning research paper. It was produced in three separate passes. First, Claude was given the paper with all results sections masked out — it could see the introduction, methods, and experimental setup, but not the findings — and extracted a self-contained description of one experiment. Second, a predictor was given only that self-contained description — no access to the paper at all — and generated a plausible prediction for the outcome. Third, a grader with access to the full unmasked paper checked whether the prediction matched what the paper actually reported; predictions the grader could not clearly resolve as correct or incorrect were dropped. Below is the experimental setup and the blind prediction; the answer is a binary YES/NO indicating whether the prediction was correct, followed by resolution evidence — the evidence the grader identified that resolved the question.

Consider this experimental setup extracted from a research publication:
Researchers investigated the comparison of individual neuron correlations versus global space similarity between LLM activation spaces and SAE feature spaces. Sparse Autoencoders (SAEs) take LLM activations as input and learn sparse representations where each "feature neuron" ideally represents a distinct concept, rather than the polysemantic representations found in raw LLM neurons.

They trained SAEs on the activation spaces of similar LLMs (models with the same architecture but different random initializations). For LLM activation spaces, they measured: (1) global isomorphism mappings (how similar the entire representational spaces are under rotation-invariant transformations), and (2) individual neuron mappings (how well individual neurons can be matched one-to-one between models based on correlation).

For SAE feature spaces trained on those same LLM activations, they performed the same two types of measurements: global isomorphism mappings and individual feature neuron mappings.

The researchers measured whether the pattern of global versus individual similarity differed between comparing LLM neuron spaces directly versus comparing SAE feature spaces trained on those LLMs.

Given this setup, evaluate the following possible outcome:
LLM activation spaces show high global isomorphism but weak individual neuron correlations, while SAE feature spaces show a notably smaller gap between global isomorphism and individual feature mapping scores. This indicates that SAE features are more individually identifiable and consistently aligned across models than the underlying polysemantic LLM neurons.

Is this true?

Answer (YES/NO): YES